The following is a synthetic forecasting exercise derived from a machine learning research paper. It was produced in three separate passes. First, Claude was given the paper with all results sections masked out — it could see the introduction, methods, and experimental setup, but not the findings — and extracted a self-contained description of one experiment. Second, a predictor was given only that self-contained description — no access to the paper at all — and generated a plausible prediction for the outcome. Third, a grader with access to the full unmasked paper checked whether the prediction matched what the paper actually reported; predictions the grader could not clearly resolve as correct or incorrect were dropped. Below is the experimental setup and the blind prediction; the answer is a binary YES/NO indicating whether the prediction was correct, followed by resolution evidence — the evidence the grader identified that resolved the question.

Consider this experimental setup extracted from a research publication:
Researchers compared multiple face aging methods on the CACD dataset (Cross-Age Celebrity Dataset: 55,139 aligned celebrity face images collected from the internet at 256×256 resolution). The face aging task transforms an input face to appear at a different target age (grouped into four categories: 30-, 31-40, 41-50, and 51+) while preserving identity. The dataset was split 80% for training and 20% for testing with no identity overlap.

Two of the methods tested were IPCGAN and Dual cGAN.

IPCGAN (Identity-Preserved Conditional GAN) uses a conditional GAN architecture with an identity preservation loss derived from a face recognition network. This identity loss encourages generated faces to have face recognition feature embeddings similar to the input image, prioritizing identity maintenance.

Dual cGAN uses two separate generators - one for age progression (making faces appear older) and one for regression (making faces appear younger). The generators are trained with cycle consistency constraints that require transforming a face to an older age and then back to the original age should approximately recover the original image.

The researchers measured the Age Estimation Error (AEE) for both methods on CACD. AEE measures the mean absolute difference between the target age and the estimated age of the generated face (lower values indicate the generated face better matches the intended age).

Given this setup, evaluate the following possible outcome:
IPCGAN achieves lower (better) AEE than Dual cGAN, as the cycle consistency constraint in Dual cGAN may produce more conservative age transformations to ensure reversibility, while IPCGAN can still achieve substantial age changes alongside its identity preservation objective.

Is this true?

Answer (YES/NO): NO